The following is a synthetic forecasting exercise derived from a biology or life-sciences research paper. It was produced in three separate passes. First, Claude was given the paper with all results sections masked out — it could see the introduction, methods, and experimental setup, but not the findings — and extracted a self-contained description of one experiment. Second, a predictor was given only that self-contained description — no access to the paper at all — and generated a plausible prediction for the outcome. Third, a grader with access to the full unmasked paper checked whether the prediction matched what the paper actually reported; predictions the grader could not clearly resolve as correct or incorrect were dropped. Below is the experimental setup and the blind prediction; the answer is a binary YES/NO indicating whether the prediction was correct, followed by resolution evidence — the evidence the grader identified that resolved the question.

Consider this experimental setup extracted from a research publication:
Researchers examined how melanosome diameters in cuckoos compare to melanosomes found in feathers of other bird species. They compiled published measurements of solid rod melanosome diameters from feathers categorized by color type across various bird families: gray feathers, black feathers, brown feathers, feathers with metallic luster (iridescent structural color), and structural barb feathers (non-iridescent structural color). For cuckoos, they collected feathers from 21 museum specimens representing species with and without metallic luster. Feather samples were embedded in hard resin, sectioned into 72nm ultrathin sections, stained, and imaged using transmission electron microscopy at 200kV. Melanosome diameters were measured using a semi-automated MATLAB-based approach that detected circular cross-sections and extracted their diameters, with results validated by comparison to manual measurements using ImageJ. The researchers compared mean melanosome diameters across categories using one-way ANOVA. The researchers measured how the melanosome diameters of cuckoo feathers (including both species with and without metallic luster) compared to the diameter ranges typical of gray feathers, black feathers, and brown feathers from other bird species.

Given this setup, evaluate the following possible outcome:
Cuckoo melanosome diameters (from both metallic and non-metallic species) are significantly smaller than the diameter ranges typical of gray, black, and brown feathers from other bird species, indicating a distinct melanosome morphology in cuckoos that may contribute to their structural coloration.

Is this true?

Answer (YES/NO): YES